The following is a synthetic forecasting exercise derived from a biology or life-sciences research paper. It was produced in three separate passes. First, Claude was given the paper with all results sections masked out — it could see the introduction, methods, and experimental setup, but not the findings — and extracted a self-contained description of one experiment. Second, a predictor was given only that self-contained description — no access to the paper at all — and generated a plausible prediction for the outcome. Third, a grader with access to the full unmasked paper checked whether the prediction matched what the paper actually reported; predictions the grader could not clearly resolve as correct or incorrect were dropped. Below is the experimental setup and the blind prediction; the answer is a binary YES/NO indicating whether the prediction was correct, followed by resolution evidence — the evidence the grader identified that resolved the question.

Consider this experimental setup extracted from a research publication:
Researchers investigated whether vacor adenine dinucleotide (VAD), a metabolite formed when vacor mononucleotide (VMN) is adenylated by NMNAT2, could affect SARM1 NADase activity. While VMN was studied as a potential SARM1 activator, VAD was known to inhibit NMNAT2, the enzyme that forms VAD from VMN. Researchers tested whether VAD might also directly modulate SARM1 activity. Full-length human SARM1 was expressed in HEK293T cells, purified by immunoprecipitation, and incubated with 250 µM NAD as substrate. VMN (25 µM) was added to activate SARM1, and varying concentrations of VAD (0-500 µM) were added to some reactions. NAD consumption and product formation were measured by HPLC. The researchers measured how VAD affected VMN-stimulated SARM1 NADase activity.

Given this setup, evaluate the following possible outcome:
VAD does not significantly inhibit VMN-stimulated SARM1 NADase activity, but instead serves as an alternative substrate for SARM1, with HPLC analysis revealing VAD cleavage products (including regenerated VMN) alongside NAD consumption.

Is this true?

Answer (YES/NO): NO